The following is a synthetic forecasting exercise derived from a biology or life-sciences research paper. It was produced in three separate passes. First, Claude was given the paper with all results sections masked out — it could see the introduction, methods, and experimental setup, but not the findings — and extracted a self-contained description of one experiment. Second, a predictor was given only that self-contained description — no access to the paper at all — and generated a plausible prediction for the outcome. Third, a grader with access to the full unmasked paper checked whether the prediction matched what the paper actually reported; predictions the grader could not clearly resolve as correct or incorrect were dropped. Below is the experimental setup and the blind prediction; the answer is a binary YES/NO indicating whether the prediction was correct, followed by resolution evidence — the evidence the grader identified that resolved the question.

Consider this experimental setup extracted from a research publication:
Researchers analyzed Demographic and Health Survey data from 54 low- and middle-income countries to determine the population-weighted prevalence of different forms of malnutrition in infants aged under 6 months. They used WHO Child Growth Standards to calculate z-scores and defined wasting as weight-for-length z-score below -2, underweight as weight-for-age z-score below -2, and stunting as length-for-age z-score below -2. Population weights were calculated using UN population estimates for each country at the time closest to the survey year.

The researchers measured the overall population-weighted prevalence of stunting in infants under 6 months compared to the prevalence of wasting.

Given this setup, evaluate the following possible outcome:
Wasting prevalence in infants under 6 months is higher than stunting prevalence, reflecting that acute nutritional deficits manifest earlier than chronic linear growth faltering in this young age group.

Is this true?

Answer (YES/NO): YES